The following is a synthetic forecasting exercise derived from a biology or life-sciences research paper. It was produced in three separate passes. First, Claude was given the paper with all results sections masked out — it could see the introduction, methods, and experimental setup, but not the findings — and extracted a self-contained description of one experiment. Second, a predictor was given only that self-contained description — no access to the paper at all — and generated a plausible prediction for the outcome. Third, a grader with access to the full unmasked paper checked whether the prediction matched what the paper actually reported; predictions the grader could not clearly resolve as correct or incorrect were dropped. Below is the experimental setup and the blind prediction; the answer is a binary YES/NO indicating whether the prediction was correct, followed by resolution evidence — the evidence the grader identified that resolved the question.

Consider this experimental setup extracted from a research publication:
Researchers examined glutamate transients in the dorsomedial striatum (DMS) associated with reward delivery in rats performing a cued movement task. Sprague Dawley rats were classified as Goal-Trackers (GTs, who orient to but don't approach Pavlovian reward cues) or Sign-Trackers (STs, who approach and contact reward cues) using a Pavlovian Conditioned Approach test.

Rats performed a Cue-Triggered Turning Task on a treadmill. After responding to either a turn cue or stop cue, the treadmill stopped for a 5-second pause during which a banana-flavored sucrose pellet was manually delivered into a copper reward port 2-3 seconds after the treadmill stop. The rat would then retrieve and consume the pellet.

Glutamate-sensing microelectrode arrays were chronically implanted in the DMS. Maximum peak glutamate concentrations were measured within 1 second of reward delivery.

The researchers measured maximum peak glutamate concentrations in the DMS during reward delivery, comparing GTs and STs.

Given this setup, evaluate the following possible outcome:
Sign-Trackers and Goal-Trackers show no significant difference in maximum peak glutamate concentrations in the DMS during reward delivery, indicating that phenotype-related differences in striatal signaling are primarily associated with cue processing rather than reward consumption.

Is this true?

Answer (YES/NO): NO